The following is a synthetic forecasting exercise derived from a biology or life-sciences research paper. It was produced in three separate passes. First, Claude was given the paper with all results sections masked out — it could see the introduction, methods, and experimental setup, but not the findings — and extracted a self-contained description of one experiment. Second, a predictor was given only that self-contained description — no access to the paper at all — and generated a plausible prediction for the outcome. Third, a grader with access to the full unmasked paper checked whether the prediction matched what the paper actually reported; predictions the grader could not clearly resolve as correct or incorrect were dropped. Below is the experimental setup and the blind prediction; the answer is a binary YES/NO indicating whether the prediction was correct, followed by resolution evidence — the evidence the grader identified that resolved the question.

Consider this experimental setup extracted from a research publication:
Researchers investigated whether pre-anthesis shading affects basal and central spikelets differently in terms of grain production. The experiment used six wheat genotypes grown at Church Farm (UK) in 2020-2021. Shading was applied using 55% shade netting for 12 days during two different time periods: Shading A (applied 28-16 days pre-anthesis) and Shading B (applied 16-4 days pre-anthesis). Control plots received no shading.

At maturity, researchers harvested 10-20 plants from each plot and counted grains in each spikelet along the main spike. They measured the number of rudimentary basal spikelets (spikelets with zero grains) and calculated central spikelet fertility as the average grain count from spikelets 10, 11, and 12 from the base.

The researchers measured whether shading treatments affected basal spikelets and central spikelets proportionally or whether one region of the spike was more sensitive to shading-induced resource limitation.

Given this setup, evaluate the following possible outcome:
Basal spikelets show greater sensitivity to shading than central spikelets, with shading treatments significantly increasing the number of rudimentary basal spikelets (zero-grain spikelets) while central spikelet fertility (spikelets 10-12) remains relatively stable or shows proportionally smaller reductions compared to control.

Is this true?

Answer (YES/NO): YES